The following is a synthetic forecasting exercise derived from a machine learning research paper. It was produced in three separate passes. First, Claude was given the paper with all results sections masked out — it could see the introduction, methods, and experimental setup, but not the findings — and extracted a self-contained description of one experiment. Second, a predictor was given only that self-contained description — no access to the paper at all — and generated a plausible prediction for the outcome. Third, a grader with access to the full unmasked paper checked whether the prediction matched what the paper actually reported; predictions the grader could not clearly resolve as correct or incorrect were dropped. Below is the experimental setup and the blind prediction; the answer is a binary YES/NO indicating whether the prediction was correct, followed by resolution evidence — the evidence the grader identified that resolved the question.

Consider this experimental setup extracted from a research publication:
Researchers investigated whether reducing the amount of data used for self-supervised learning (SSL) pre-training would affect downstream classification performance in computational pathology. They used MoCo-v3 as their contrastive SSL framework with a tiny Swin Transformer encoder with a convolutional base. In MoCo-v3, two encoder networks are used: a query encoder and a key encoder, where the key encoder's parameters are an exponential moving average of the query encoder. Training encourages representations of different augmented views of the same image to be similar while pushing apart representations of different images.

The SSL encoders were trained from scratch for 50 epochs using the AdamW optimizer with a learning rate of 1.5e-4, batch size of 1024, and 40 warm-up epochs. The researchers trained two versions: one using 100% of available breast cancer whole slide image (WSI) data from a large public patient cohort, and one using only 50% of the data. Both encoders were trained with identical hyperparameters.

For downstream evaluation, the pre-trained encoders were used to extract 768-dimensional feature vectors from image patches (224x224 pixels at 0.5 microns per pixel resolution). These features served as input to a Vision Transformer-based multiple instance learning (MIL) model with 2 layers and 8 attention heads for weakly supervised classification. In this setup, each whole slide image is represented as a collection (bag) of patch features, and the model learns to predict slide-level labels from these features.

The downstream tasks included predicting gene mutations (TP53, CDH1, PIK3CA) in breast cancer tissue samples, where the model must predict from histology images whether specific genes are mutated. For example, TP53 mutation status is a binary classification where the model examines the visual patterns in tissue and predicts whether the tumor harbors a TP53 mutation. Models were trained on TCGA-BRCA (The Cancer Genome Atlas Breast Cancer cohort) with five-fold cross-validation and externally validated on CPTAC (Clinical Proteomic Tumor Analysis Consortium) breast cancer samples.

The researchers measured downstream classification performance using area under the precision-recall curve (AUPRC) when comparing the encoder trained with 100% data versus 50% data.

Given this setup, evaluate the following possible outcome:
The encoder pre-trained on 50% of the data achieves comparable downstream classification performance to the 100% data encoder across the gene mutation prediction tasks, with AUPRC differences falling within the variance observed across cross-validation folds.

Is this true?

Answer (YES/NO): YES